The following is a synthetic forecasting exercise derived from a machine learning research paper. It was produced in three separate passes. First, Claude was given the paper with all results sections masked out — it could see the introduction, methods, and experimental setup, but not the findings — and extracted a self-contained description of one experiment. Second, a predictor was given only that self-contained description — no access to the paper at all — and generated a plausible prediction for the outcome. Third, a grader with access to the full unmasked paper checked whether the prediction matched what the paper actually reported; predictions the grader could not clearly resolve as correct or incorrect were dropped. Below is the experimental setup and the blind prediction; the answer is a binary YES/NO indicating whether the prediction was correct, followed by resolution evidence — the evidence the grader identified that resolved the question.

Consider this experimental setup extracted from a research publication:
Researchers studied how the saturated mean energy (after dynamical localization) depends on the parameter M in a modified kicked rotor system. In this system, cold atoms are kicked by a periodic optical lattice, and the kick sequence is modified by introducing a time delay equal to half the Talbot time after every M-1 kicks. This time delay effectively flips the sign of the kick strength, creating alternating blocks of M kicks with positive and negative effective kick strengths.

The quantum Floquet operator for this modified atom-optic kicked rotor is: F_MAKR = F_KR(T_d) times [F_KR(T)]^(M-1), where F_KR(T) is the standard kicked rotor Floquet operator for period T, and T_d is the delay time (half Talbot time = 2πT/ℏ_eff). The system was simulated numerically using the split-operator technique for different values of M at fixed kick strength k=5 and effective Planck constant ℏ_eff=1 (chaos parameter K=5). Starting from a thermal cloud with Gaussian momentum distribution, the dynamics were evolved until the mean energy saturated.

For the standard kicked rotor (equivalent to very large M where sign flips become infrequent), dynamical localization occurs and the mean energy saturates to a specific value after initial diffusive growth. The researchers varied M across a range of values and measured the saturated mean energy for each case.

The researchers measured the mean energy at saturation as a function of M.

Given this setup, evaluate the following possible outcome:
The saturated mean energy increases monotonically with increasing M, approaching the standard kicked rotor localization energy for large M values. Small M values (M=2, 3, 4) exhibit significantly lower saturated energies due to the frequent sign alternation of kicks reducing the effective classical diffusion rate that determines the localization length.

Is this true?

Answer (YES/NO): NO